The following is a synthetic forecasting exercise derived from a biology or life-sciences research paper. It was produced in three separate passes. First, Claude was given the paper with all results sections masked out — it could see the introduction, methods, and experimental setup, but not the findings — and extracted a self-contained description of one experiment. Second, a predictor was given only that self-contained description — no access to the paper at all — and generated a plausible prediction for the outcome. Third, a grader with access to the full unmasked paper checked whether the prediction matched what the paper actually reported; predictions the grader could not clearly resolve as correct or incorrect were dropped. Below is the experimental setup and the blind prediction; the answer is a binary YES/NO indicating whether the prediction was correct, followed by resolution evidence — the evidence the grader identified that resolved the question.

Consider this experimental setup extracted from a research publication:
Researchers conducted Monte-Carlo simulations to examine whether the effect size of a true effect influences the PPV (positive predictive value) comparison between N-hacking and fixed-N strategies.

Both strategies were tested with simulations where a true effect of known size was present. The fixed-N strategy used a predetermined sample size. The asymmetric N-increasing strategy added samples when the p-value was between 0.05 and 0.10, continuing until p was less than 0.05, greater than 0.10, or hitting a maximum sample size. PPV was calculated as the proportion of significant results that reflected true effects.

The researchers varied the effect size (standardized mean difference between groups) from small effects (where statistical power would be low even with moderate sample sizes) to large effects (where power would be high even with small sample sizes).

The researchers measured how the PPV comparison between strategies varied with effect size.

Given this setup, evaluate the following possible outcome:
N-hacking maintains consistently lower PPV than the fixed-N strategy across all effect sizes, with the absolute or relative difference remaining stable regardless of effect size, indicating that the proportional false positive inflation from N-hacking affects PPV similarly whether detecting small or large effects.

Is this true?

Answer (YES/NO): NO